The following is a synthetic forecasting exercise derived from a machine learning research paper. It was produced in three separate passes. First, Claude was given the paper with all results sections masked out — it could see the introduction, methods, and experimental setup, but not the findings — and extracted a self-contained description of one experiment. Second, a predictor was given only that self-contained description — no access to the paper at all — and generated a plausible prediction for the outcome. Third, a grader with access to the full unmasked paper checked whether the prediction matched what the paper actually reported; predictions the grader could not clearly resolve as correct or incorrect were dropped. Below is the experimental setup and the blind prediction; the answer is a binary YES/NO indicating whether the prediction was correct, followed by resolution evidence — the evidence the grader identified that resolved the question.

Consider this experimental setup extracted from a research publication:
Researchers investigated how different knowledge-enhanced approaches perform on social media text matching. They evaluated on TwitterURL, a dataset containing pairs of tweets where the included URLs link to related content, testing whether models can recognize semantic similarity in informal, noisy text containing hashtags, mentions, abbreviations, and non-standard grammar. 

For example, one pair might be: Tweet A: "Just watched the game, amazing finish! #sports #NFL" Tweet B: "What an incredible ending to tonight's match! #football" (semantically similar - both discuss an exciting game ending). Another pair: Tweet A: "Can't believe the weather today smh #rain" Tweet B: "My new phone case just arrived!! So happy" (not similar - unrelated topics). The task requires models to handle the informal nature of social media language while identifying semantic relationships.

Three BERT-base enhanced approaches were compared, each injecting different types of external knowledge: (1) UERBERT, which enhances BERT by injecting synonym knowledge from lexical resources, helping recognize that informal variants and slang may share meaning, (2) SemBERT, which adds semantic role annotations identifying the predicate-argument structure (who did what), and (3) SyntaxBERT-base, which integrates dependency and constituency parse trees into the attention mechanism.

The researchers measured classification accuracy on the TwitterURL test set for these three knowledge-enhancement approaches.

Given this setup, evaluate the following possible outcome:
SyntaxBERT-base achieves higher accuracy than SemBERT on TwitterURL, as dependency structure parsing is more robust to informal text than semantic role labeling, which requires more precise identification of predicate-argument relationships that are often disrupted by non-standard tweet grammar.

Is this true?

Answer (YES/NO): YES